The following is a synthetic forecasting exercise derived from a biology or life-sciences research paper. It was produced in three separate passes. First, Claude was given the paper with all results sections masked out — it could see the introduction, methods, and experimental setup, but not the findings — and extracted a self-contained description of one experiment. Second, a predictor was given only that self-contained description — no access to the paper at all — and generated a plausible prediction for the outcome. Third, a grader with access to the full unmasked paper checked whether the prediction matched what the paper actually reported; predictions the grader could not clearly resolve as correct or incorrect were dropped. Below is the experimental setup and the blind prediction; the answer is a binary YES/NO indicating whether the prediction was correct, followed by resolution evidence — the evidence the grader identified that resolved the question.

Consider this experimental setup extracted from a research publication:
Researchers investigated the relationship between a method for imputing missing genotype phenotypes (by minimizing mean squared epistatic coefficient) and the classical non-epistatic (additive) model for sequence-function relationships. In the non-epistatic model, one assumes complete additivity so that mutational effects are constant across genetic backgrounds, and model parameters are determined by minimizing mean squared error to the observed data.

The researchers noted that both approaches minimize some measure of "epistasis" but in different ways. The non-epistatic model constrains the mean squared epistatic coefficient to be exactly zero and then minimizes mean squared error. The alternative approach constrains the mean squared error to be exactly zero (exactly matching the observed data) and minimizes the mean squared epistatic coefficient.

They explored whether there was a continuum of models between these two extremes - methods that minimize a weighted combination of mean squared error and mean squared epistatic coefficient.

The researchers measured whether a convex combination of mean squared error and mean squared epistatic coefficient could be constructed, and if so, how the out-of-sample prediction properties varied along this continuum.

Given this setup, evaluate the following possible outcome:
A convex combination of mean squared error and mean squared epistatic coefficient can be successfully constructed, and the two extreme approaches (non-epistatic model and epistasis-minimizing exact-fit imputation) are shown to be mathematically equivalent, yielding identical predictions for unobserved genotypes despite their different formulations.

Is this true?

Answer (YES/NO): NO